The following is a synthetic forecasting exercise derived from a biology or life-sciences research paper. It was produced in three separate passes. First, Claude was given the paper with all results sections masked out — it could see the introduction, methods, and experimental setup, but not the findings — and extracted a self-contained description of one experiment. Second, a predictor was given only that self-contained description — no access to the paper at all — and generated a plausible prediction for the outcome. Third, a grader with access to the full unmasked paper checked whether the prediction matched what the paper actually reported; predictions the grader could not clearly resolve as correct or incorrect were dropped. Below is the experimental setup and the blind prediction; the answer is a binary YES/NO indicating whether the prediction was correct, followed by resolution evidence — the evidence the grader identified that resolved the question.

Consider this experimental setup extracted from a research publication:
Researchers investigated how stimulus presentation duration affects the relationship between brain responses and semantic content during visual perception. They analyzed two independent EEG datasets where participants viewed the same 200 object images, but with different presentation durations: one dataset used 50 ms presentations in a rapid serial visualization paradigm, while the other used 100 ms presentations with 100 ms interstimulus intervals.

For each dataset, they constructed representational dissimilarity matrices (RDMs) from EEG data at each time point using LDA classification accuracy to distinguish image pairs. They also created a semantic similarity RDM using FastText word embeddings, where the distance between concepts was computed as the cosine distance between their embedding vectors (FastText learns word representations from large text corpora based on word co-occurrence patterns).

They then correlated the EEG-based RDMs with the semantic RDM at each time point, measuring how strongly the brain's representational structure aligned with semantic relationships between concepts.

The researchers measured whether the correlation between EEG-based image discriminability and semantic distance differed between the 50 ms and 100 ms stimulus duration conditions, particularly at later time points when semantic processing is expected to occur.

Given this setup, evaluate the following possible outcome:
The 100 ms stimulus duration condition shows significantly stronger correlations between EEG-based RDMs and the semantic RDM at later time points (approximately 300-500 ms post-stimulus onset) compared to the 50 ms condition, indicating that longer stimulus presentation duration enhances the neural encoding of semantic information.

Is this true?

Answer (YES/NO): YES